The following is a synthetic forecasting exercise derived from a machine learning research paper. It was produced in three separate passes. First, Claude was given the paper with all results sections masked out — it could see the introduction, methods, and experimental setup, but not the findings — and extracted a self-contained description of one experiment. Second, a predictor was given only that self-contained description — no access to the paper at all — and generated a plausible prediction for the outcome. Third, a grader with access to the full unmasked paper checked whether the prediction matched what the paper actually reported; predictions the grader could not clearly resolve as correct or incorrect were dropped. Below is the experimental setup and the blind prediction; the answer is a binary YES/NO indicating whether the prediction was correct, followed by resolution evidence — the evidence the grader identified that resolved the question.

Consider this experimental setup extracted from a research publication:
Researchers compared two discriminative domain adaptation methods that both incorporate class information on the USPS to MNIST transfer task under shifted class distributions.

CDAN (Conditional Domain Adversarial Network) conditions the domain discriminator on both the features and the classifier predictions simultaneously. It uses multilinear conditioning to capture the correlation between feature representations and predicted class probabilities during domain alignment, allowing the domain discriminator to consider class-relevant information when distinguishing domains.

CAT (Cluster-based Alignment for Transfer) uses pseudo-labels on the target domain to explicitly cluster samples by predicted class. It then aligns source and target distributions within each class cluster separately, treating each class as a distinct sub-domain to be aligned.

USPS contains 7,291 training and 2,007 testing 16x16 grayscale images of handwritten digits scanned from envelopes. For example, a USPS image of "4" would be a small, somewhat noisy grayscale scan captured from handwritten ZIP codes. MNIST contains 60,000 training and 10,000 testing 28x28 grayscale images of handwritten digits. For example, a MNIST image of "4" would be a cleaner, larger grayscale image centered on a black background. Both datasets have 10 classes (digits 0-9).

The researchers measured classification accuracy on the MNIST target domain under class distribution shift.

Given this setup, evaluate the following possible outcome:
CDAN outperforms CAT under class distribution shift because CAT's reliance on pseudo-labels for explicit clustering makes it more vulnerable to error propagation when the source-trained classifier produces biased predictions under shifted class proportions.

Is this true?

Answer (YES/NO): NO